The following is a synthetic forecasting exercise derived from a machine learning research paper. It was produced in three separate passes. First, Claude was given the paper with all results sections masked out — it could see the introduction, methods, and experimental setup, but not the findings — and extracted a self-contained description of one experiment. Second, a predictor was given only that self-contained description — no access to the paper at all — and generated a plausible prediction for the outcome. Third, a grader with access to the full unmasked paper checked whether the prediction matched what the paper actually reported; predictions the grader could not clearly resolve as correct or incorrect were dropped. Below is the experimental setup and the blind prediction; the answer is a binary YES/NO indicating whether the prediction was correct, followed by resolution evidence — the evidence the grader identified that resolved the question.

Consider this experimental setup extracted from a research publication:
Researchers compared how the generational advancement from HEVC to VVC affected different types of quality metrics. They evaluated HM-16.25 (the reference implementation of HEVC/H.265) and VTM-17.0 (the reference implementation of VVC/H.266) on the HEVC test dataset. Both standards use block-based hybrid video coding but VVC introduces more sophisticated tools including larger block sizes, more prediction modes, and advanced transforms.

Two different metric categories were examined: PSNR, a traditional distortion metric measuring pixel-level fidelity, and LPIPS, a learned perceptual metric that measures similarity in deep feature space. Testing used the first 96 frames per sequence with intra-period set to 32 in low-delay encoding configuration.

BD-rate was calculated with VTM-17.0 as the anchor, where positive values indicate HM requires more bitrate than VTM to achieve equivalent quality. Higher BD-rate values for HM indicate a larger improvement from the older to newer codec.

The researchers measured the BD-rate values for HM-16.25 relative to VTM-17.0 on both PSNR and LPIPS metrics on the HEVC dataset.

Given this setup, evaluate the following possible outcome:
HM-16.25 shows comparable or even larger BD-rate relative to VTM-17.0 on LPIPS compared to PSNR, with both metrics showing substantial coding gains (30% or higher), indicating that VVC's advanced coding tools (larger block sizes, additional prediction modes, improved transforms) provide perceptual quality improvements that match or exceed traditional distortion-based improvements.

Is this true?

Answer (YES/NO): NO